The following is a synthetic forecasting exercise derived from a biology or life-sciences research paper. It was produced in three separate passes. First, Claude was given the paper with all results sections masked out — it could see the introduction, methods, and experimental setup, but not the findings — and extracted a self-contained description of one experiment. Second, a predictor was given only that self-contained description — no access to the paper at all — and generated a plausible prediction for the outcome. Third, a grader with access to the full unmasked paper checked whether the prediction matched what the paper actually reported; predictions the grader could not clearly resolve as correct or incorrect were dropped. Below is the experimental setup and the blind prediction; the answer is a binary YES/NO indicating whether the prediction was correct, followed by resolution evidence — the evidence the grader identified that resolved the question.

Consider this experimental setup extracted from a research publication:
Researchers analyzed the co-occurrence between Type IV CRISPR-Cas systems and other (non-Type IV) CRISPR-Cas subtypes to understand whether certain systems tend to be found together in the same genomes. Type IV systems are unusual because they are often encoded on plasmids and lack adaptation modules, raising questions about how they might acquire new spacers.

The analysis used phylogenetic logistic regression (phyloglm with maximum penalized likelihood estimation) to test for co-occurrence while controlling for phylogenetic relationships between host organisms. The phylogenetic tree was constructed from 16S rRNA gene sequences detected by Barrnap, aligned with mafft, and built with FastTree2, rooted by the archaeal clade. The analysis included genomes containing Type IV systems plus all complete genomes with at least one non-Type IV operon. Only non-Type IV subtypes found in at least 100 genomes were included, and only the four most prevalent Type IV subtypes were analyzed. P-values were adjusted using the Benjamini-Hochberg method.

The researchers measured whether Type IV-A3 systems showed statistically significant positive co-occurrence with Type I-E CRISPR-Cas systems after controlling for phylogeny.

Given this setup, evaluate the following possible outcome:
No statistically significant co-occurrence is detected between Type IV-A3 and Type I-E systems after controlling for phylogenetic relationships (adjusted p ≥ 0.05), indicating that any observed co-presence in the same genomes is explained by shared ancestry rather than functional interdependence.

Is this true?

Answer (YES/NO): NO